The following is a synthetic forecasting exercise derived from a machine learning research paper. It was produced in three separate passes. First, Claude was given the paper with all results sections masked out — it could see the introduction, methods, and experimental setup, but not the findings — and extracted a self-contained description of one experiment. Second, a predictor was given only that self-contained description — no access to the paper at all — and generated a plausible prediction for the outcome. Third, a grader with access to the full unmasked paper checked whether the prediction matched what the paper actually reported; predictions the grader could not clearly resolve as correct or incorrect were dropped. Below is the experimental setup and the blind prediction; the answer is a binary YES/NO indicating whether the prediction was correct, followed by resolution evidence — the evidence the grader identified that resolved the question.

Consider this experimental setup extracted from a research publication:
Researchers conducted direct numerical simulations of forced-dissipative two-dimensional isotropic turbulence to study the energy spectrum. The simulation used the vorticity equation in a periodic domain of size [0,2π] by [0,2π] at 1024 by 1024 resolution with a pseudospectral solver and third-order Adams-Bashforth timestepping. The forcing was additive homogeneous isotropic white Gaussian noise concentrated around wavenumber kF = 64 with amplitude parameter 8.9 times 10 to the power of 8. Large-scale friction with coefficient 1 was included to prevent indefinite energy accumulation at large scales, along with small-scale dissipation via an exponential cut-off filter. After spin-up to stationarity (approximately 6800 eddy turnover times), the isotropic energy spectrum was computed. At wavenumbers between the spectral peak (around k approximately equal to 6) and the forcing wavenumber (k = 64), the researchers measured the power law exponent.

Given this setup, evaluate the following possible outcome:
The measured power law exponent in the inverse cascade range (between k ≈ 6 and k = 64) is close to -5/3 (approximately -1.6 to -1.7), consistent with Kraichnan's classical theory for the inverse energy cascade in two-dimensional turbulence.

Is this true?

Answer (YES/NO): NO